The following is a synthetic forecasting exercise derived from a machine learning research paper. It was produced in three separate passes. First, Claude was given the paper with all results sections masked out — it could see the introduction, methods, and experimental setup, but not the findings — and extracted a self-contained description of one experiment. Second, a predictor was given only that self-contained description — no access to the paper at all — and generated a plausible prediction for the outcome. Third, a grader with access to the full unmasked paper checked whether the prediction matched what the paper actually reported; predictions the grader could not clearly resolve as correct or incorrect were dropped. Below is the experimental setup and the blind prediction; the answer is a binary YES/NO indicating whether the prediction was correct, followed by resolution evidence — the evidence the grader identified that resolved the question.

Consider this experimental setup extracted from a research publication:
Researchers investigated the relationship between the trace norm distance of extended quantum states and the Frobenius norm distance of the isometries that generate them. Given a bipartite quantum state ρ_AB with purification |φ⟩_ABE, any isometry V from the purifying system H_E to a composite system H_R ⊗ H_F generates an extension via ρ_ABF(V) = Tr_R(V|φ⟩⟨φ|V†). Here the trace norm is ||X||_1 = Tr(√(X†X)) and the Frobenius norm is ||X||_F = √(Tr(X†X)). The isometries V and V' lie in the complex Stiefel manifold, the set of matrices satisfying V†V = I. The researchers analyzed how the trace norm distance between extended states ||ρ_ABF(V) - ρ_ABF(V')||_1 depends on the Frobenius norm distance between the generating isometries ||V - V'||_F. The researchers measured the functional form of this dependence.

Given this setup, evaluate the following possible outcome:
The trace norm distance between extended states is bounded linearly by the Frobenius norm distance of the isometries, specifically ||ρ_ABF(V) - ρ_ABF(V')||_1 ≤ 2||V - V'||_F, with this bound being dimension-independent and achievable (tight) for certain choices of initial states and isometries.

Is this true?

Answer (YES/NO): NO